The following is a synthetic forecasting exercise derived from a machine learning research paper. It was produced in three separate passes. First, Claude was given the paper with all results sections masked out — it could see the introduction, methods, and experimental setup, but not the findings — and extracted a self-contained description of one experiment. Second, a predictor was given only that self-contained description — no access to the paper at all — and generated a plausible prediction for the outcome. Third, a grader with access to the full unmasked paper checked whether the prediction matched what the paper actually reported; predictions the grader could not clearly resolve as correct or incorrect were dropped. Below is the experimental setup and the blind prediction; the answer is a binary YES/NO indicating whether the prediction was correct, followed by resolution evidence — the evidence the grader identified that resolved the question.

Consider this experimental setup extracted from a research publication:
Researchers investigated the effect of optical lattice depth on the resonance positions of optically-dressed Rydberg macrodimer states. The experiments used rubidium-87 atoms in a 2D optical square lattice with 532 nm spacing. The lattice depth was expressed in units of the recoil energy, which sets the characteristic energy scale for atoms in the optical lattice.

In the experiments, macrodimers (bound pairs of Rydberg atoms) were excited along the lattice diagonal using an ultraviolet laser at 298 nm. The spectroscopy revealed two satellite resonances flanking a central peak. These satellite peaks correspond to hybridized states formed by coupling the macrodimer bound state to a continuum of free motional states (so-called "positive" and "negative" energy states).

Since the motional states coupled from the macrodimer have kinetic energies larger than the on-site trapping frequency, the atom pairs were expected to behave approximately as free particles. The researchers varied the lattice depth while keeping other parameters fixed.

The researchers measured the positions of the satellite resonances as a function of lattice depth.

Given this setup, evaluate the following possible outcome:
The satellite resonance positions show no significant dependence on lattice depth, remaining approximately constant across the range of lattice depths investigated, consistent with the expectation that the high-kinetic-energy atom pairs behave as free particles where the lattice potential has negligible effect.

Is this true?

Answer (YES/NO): YES